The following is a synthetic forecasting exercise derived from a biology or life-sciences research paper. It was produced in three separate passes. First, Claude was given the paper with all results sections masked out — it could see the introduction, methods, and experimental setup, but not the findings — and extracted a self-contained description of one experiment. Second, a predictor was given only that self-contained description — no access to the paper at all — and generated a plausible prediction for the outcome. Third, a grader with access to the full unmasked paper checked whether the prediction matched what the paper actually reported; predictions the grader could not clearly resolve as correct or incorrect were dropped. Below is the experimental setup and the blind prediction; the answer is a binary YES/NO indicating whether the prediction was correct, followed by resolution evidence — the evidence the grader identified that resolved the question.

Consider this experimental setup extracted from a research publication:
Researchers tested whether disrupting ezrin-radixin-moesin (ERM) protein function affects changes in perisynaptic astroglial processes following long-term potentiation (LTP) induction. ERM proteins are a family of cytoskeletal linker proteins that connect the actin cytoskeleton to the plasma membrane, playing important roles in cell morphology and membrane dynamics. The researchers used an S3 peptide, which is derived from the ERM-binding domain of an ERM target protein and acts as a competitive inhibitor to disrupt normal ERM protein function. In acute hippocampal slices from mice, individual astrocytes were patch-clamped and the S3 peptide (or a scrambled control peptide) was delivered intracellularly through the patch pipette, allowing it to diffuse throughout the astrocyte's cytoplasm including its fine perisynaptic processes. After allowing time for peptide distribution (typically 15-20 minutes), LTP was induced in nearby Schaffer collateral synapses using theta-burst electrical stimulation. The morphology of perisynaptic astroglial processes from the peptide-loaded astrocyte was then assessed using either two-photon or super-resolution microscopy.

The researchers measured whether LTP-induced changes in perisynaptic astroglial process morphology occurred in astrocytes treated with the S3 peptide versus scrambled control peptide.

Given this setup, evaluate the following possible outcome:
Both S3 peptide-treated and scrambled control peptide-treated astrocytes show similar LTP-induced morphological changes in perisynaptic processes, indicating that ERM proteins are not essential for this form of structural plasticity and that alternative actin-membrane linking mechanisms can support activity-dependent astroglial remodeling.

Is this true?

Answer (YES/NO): NO